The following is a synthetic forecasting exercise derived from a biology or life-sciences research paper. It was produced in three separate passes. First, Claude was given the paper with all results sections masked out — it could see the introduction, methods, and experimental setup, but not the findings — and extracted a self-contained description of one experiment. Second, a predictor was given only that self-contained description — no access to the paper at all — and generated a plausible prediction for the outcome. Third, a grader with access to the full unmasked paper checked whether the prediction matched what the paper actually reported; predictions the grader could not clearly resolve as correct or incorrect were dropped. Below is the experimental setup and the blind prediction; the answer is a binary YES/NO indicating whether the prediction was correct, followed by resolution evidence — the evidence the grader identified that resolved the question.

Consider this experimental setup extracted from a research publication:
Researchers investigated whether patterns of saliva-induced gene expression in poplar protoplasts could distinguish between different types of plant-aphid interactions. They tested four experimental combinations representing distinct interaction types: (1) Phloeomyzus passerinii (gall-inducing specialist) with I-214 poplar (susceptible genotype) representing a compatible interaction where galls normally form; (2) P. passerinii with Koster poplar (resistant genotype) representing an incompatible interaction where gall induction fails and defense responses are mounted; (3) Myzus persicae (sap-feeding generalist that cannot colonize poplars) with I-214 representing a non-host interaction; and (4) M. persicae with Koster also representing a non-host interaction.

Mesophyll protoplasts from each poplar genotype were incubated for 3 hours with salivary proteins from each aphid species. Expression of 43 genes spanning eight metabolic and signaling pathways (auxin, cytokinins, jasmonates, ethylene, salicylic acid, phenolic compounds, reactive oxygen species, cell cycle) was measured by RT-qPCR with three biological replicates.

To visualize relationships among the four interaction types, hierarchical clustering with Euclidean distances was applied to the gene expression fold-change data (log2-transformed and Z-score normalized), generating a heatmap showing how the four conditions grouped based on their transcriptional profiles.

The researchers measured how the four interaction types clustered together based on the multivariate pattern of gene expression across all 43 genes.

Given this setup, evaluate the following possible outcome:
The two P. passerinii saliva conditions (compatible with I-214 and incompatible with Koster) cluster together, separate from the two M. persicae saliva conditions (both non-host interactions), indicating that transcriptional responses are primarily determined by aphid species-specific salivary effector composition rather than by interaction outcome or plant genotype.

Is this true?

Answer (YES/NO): NO